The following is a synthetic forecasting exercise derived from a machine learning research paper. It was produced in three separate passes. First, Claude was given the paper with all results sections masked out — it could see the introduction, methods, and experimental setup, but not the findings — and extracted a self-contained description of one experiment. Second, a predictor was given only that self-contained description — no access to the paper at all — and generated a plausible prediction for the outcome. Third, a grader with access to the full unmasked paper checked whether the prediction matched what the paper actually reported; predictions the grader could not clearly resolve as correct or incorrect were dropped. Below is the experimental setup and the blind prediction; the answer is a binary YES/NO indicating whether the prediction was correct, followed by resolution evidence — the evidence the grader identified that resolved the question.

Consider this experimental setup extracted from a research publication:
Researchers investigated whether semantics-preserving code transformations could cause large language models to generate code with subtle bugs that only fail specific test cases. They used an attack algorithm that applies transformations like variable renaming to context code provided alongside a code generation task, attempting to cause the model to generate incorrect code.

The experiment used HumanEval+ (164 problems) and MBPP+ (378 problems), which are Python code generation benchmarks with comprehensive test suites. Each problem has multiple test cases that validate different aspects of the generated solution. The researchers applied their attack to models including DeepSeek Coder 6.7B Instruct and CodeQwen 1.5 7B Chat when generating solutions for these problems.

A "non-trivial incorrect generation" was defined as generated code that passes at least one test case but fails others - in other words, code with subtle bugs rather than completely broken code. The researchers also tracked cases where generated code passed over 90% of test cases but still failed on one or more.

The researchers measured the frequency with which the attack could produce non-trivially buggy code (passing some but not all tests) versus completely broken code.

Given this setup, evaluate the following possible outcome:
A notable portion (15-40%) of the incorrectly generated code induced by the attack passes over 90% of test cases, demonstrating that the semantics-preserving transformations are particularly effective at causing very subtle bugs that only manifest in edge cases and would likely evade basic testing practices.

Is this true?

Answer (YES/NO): NO